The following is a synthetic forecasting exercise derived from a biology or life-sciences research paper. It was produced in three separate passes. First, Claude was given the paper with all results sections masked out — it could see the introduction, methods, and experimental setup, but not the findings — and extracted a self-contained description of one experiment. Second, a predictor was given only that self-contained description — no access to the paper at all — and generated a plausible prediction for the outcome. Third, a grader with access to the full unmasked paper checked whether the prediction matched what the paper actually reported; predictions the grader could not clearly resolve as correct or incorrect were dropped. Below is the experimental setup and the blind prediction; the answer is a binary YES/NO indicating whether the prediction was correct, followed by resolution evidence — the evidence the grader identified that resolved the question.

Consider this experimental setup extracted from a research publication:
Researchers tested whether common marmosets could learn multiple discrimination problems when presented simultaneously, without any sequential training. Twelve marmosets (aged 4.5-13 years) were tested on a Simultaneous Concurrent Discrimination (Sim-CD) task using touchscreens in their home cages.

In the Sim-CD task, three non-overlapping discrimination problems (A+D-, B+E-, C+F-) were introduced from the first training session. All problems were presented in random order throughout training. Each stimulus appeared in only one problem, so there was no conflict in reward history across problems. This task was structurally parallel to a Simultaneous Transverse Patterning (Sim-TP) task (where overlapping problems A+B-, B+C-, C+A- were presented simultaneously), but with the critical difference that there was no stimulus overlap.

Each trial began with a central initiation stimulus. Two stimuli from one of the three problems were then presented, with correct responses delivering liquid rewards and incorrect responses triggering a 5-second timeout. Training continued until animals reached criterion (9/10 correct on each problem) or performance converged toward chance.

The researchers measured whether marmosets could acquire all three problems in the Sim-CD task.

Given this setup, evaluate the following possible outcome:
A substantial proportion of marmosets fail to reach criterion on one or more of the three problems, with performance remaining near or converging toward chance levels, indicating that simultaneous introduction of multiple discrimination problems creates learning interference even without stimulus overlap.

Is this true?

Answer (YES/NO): NO